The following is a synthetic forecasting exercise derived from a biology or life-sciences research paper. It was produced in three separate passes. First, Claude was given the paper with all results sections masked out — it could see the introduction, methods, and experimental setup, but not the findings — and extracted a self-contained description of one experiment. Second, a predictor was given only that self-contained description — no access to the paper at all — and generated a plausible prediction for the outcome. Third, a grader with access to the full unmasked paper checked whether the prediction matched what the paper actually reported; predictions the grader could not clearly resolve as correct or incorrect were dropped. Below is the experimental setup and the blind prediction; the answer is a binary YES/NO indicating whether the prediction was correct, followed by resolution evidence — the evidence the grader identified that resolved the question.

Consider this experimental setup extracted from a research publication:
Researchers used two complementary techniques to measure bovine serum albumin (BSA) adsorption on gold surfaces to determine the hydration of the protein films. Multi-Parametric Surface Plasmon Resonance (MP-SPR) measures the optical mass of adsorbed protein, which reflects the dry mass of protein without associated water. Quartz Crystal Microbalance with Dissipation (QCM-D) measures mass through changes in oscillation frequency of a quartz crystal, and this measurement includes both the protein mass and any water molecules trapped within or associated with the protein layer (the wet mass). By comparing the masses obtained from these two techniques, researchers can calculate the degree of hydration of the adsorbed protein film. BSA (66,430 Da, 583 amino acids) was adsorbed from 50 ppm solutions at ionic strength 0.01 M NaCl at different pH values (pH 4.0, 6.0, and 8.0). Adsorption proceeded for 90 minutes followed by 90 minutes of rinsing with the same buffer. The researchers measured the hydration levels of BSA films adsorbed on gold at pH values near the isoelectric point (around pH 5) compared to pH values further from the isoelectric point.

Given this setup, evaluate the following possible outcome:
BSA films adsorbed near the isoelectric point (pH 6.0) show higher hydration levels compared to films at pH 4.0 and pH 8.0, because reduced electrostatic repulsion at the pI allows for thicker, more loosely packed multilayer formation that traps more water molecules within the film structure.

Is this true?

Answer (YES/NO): NO